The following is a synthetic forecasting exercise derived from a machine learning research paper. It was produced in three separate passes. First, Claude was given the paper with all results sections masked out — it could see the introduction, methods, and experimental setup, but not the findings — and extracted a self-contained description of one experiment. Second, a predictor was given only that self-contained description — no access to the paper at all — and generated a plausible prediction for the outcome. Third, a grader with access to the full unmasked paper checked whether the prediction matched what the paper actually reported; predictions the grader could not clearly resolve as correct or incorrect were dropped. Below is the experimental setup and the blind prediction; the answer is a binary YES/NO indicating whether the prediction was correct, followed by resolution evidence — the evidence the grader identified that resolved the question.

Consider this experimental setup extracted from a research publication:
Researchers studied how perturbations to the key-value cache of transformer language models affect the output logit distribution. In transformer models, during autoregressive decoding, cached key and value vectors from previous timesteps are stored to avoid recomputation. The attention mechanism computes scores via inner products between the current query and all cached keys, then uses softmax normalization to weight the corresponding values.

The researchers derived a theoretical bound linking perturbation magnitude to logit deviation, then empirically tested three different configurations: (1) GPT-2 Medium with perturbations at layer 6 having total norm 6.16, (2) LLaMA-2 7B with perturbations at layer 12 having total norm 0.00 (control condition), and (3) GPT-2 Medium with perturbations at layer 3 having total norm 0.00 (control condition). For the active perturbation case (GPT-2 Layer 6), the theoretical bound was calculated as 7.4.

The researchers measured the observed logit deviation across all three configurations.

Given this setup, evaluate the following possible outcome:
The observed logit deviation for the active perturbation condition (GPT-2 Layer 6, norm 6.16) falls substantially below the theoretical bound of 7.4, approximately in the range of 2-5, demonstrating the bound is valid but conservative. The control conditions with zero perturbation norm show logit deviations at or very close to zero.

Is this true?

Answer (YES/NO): NO